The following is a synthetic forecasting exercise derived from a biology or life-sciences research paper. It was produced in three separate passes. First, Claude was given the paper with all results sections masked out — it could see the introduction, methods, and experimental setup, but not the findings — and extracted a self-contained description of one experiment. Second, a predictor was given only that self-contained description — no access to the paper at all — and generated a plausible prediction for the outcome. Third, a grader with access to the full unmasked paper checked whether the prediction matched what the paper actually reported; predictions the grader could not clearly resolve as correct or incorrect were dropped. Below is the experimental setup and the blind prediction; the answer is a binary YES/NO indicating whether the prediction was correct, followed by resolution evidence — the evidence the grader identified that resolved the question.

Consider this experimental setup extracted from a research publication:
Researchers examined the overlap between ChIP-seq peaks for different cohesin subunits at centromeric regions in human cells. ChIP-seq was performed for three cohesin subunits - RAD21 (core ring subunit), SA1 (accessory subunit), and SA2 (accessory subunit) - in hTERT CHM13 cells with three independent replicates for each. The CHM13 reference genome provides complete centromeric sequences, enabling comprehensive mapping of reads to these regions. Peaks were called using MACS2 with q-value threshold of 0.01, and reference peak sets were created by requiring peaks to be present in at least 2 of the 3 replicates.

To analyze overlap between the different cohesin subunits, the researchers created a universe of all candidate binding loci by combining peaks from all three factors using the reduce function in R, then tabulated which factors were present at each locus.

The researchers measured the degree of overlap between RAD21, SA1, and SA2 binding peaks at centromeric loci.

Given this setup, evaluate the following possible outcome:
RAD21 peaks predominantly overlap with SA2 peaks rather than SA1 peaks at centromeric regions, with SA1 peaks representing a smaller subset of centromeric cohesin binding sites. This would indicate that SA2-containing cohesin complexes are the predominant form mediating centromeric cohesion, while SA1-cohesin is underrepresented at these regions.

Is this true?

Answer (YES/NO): NO